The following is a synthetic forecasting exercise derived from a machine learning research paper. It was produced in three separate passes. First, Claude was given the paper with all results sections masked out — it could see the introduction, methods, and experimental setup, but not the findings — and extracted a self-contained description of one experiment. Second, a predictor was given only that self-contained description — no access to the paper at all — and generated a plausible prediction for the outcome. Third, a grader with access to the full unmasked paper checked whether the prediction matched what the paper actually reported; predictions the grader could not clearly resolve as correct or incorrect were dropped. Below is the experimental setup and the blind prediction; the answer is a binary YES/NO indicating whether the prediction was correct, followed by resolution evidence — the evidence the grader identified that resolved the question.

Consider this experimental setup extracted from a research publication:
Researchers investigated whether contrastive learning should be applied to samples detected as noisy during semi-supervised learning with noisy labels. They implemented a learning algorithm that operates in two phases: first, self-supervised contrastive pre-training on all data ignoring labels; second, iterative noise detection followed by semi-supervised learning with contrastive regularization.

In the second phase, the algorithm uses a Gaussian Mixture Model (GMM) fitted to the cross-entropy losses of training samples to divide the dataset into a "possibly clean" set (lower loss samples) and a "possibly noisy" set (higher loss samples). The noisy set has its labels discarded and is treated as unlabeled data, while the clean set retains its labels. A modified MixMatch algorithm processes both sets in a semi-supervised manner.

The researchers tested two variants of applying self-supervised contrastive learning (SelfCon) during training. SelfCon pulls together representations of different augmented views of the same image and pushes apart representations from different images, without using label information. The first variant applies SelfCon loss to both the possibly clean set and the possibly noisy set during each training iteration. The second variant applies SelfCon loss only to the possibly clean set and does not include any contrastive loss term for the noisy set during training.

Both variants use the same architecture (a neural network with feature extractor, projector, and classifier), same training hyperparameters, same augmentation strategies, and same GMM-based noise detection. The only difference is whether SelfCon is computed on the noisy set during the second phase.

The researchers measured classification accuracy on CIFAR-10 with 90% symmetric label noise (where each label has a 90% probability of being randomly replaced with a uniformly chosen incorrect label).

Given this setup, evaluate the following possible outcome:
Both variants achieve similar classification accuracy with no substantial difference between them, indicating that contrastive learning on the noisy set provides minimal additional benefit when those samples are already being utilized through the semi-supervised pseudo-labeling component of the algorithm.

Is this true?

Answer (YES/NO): NO